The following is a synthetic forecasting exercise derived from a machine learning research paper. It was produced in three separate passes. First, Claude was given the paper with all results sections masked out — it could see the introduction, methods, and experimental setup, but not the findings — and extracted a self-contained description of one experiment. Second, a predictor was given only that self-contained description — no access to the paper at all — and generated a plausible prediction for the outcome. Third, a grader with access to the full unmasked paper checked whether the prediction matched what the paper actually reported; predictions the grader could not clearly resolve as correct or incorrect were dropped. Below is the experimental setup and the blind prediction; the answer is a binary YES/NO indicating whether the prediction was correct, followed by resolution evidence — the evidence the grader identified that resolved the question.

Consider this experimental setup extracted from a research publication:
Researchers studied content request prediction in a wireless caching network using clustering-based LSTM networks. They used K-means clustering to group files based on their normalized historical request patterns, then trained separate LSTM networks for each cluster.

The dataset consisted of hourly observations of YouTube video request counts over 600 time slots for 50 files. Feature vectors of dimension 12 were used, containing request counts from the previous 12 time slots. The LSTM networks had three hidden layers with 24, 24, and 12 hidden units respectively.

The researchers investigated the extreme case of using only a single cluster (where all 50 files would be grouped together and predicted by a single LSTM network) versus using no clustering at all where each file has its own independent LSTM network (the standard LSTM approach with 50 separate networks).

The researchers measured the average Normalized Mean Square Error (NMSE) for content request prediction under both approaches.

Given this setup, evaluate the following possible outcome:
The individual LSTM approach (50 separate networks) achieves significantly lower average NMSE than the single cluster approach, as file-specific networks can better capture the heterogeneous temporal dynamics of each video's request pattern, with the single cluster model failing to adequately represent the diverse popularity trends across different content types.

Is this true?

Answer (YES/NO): YES